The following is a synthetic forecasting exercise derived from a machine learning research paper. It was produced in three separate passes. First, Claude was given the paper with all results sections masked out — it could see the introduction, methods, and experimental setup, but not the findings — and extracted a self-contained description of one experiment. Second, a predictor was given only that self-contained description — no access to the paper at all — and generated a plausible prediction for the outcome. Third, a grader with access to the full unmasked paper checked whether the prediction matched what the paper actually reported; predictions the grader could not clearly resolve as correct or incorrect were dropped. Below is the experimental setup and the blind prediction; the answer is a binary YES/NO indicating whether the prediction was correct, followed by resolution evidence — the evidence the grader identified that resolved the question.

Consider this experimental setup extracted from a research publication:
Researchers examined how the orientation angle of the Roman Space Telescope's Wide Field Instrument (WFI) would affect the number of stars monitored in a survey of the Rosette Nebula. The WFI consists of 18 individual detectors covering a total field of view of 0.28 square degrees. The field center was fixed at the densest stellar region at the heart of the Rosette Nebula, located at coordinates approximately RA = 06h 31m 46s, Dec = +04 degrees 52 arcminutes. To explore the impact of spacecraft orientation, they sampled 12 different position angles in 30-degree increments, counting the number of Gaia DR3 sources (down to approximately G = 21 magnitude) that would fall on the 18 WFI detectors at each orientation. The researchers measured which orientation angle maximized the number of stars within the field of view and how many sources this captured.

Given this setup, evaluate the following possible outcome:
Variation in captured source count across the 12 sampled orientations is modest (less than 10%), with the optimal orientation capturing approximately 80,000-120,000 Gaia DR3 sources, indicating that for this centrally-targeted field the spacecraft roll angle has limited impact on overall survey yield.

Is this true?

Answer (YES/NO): NO